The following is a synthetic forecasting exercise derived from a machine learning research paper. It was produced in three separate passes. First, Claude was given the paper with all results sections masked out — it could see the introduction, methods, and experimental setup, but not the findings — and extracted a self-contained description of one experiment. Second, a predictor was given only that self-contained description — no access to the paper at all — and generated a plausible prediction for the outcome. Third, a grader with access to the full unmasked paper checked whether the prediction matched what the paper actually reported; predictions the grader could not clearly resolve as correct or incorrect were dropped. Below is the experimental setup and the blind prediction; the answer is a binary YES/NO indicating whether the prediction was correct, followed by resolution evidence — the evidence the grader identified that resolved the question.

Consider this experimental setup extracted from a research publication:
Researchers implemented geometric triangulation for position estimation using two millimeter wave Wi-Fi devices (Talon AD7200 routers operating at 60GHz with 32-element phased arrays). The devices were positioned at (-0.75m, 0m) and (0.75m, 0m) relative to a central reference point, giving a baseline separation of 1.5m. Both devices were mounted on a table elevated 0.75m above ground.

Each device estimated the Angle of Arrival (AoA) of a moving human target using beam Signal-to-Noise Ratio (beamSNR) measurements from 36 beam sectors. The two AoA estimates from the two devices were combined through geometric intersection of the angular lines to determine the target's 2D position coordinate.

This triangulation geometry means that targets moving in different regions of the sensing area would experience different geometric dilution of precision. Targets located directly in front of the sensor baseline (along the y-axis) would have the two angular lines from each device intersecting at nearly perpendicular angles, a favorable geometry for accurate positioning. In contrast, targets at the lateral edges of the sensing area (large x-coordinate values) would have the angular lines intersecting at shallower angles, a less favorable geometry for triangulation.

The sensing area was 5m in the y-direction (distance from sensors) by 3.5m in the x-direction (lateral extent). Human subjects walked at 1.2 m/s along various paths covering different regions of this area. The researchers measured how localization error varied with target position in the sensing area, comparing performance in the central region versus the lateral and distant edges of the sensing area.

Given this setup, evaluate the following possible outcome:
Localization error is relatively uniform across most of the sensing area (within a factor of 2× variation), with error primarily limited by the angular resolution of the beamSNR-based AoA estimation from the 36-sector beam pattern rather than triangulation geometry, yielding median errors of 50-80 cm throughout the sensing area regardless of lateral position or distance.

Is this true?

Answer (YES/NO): NO